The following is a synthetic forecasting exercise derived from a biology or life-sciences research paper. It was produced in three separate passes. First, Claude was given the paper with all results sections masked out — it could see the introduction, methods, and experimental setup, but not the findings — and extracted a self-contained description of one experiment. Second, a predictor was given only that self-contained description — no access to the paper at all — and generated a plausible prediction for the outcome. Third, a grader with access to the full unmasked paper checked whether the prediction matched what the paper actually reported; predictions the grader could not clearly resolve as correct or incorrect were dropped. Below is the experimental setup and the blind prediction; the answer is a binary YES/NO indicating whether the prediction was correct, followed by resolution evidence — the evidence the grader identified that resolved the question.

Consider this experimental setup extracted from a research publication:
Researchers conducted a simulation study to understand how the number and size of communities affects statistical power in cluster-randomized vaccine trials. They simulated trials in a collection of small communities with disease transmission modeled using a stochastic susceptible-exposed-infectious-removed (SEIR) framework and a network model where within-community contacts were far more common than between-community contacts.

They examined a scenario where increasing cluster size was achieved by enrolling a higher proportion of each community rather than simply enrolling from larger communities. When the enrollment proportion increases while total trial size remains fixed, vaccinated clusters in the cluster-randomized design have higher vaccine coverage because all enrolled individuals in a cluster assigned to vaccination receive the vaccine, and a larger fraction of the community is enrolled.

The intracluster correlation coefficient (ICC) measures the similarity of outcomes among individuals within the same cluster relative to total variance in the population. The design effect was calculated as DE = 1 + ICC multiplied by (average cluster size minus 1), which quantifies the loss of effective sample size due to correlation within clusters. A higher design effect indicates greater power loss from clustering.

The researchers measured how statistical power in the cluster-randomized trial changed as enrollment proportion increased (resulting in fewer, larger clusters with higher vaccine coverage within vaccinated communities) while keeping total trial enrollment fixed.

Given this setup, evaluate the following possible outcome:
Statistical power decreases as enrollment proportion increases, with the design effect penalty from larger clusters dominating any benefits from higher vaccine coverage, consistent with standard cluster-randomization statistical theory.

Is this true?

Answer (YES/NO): NO